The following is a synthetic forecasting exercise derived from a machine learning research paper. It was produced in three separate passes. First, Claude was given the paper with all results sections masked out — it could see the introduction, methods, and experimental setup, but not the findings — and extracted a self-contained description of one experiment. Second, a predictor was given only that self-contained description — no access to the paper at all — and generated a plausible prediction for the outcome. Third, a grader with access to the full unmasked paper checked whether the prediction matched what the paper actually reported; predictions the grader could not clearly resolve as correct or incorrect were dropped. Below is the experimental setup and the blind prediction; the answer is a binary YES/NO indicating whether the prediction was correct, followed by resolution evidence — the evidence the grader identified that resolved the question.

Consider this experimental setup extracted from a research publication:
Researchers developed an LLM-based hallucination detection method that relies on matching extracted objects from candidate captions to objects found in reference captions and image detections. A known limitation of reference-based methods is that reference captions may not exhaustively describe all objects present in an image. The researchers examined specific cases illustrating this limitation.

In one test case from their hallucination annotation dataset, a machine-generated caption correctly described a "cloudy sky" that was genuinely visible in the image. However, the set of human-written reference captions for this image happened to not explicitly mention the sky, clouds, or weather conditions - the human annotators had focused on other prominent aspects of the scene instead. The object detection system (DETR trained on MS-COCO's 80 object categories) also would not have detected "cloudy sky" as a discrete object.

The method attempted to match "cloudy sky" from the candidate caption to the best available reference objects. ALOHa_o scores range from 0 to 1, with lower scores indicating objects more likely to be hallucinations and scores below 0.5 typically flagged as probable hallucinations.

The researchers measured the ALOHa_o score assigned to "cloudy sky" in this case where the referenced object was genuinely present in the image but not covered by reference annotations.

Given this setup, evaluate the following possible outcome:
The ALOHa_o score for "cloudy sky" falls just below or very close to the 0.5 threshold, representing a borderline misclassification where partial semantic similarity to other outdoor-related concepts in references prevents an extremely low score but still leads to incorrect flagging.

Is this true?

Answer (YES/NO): YES